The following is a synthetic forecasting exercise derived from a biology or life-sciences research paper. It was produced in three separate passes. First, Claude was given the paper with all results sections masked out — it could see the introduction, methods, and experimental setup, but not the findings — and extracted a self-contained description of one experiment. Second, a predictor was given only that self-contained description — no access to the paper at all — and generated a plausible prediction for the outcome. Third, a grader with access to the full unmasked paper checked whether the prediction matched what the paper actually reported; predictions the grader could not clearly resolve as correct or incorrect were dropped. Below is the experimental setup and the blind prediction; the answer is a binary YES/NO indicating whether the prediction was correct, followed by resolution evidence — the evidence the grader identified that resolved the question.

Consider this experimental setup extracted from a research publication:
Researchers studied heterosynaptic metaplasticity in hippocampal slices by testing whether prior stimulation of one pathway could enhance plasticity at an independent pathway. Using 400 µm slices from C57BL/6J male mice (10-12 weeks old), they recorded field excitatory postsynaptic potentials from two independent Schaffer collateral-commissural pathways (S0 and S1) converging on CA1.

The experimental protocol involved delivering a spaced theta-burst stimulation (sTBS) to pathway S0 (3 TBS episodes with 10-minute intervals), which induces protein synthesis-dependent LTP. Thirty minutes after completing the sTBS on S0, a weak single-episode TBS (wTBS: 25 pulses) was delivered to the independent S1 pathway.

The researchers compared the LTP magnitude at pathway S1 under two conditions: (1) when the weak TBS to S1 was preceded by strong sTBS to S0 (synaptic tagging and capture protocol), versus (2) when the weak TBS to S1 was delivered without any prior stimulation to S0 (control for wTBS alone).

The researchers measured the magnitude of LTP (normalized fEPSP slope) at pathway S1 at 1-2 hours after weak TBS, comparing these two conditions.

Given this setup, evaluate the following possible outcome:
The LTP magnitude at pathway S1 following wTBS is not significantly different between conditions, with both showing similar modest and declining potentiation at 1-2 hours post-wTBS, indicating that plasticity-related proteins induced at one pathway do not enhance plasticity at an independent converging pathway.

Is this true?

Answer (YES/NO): NO